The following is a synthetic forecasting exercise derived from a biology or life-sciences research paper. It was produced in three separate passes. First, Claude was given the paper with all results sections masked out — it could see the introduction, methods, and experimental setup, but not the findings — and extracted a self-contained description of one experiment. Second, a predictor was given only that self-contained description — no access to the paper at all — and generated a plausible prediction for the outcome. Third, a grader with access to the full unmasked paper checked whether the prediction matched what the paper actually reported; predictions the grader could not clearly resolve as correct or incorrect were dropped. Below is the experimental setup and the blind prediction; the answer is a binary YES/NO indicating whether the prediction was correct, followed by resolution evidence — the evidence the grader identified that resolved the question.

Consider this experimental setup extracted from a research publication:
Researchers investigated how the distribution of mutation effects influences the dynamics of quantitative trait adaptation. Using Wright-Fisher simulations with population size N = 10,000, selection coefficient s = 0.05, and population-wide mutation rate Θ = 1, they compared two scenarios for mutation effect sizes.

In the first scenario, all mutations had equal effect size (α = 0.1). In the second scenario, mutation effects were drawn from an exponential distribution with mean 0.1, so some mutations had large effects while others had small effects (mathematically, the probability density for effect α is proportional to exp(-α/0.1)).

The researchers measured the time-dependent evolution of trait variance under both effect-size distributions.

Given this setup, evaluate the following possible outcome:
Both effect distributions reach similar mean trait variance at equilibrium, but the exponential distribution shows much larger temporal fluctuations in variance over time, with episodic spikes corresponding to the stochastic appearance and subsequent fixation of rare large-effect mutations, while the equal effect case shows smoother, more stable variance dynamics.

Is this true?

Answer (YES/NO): NO